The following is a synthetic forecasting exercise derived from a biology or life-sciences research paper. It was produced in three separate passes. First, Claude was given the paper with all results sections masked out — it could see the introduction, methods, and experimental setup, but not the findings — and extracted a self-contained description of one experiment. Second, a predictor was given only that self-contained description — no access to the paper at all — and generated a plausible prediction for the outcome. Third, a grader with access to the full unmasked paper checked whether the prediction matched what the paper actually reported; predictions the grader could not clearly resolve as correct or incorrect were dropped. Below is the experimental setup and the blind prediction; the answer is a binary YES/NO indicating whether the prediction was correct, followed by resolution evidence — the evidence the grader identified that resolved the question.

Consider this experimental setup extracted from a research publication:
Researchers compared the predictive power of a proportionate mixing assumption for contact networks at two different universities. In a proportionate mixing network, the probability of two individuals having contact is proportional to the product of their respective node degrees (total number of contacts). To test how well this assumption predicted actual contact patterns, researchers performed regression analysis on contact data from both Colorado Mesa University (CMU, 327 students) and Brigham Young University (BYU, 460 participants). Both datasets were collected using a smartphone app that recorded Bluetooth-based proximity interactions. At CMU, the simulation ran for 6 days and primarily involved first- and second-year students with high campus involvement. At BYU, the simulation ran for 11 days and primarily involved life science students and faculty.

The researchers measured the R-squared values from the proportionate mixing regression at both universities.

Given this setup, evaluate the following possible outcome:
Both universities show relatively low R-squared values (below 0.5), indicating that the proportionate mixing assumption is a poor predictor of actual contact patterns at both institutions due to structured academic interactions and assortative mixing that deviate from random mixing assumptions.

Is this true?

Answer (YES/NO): NO